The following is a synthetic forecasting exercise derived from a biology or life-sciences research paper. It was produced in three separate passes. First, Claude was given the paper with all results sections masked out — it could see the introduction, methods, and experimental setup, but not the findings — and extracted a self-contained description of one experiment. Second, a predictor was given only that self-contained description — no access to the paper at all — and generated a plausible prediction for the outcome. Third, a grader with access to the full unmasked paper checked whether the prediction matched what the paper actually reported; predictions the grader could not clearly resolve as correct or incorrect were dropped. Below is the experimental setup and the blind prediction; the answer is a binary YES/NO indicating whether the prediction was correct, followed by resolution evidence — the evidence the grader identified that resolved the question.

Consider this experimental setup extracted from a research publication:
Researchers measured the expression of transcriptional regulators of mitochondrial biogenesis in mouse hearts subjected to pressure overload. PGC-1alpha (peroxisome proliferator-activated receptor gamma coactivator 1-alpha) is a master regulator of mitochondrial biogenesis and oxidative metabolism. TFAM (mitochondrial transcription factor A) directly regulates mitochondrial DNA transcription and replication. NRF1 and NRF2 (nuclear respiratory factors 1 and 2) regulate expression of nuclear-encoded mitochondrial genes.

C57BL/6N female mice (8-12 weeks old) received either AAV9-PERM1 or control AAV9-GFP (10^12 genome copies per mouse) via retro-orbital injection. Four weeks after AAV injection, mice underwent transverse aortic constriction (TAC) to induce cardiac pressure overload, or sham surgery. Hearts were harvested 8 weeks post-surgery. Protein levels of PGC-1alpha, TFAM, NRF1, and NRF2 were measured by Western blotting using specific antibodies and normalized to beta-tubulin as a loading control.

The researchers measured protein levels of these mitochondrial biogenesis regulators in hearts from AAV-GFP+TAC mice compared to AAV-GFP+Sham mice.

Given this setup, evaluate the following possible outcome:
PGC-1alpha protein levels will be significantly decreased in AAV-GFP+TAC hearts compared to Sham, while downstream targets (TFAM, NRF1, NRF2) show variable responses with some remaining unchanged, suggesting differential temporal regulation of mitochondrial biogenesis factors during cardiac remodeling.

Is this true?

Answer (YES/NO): NO